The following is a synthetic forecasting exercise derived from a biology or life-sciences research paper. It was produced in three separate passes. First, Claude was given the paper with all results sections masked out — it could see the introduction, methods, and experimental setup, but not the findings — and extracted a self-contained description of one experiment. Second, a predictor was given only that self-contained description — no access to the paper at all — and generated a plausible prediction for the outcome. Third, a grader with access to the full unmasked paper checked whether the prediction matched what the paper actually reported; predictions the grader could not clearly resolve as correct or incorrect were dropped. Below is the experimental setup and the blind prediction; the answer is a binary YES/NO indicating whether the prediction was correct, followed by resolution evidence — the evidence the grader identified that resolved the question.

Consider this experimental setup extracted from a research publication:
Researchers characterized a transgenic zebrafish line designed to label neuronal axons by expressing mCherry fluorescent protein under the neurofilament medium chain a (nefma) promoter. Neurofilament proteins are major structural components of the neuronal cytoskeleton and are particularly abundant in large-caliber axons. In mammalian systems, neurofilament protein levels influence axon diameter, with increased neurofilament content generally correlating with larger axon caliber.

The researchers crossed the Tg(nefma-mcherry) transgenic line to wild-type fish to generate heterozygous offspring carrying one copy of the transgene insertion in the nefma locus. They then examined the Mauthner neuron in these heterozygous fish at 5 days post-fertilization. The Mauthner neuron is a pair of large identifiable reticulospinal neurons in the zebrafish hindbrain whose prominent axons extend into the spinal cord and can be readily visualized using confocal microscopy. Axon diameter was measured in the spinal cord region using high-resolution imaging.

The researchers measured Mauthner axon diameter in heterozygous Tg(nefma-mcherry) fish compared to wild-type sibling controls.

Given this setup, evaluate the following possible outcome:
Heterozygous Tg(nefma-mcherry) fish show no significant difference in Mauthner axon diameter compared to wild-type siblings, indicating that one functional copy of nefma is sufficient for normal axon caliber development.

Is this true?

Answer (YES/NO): NO